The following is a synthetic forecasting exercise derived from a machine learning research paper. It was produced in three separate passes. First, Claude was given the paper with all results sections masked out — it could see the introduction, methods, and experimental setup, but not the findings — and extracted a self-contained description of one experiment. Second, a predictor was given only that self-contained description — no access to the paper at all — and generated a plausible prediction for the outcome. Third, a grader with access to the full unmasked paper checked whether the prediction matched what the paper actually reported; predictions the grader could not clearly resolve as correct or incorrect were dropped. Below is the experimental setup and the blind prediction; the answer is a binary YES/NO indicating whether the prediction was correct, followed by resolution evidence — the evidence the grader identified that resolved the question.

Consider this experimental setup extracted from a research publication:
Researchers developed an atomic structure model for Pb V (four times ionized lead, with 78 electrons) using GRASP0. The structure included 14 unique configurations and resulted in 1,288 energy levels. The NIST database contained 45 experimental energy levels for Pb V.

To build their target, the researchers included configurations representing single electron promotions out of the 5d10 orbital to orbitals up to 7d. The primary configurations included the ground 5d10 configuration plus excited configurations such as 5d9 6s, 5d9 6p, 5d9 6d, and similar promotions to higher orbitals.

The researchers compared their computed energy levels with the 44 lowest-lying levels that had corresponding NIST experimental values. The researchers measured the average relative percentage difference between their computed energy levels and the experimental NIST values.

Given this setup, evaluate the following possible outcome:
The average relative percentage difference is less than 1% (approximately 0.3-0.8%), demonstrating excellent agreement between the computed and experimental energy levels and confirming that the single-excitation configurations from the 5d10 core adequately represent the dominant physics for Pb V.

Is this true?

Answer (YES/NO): YES